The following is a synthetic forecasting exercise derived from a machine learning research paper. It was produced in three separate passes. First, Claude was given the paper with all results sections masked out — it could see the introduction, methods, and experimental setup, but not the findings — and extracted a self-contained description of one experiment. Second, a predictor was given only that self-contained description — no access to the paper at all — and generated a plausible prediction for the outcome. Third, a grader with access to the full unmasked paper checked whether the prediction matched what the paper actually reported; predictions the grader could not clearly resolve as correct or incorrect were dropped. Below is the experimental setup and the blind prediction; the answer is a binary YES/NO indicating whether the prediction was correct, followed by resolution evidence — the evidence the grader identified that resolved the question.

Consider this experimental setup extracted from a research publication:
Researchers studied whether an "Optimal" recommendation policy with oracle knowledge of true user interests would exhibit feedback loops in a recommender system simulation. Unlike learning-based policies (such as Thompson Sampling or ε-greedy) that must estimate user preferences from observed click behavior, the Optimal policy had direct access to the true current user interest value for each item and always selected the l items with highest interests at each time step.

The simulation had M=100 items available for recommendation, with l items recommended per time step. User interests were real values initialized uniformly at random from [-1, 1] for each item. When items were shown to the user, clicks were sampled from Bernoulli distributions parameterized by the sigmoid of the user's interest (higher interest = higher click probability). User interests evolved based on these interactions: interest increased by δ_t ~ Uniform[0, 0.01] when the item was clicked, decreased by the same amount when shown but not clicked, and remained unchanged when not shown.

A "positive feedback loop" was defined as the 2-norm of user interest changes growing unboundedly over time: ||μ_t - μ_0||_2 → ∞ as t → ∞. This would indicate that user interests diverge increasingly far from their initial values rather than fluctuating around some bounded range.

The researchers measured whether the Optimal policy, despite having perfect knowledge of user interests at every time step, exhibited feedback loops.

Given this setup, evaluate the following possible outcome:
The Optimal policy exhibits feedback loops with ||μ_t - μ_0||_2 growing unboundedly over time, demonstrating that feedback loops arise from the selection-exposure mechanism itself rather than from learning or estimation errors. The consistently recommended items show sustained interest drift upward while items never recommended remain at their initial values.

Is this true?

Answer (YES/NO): YES